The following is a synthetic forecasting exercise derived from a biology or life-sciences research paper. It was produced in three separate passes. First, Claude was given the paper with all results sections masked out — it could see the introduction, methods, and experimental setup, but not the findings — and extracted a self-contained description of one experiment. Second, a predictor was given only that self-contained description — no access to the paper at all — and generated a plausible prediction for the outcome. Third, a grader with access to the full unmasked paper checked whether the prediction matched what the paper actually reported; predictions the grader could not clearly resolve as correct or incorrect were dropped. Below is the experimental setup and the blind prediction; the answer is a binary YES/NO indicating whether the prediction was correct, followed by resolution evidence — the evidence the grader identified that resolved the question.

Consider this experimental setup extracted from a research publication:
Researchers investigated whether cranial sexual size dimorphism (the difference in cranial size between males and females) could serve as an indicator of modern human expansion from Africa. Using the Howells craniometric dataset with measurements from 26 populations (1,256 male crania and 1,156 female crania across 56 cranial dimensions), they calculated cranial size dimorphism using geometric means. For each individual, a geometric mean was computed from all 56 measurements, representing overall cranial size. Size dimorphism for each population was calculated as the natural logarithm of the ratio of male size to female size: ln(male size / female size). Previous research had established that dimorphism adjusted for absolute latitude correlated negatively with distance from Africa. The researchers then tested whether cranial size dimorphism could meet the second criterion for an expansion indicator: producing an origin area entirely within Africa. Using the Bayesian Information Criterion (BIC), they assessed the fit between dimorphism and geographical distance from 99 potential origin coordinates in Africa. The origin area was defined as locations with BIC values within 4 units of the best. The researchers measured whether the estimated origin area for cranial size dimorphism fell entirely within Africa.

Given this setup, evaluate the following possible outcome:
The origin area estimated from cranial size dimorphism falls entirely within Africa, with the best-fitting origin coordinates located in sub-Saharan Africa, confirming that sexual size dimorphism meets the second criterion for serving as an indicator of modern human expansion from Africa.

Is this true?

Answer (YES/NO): YES